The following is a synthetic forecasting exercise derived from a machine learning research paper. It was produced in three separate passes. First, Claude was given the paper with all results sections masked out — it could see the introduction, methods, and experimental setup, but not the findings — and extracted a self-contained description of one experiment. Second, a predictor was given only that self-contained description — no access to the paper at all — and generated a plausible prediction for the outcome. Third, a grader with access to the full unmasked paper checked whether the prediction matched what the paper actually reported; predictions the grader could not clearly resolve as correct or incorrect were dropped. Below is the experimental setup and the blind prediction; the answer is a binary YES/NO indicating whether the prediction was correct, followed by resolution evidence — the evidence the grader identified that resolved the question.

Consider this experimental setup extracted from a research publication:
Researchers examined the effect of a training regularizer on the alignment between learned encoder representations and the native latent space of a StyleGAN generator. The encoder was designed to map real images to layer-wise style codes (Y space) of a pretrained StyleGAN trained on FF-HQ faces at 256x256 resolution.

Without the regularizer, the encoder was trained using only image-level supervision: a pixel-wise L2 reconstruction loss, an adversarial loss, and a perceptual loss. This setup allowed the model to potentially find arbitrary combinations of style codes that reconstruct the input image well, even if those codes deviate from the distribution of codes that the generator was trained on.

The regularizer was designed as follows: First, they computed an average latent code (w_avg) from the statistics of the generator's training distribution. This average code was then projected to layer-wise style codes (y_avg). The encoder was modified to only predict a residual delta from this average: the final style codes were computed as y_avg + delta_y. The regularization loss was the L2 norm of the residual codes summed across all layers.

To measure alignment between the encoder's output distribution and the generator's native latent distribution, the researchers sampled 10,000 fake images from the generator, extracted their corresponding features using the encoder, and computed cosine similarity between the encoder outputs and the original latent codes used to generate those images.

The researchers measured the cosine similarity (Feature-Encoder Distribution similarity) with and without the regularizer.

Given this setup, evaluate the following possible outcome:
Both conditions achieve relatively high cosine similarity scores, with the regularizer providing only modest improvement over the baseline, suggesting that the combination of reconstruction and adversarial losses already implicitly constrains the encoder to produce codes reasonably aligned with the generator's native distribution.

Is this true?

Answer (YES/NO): NO